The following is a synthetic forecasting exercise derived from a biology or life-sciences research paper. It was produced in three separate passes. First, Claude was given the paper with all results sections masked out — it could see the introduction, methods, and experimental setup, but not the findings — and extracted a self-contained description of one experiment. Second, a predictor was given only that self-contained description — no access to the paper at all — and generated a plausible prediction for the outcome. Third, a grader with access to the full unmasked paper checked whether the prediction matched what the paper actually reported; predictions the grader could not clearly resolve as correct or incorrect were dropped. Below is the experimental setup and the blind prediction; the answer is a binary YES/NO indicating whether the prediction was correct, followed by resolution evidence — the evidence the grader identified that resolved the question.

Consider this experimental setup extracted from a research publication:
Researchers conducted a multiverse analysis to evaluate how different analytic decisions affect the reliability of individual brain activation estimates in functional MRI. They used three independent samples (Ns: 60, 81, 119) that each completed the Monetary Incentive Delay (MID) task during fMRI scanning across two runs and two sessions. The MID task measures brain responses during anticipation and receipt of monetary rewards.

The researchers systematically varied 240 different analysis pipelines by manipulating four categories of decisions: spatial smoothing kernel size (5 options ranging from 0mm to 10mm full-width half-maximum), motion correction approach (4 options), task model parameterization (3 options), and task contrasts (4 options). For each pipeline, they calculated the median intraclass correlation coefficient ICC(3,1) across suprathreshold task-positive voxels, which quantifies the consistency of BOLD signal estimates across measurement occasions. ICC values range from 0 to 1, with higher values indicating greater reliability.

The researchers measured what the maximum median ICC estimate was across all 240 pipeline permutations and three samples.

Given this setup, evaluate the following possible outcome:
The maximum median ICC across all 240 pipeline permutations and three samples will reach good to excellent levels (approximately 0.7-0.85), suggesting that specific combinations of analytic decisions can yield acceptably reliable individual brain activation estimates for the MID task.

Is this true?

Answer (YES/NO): NO